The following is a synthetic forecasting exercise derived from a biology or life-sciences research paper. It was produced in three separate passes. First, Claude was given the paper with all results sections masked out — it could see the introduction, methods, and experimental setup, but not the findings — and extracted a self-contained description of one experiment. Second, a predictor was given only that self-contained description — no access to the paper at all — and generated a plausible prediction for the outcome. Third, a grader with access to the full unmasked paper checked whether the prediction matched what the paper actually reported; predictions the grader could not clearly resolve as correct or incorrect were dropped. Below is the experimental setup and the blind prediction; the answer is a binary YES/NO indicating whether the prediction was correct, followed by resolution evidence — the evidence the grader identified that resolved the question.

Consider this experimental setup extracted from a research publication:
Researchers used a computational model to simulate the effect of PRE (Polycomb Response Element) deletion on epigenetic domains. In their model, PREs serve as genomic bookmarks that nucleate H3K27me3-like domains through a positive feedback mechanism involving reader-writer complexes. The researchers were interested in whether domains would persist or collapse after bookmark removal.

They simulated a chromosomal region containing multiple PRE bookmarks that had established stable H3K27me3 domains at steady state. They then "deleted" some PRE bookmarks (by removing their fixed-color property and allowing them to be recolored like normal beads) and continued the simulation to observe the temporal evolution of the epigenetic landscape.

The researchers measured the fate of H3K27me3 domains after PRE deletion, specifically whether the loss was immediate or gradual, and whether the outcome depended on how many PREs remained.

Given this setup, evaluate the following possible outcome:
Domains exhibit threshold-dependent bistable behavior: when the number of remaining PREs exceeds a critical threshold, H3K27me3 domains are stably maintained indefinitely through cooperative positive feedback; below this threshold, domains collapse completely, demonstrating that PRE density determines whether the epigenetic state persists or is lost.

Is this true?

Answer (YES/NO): YES